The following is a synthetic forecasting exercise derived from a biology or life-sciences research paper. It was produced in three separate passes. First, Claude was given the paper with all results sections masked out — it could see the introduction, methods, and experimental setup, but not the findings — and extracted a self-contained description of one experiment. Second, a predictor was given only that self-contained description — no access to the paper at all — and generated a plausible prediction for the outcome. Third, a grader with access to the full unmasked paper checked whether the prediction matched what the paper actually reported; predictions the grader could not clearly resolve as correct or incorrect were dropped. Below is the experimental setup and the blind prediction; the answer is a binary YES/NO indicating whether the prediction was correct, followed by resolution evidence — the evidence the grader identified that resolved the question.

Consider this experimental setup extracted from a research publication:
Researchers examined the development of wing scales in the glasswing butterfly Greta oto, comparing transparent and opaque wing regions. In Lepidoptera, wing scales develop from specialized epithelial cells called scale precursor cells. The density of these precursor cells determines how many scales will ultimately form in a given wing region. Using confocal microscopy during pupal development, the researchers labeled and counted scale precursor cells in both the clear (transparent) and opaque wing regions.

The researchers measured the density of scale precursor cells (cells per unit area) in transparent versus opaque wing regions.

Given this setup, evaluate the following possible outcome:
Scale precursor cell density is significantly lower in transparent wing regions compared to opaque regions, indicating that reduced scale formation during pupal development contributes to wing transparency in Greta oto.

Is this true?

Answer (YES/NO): YES